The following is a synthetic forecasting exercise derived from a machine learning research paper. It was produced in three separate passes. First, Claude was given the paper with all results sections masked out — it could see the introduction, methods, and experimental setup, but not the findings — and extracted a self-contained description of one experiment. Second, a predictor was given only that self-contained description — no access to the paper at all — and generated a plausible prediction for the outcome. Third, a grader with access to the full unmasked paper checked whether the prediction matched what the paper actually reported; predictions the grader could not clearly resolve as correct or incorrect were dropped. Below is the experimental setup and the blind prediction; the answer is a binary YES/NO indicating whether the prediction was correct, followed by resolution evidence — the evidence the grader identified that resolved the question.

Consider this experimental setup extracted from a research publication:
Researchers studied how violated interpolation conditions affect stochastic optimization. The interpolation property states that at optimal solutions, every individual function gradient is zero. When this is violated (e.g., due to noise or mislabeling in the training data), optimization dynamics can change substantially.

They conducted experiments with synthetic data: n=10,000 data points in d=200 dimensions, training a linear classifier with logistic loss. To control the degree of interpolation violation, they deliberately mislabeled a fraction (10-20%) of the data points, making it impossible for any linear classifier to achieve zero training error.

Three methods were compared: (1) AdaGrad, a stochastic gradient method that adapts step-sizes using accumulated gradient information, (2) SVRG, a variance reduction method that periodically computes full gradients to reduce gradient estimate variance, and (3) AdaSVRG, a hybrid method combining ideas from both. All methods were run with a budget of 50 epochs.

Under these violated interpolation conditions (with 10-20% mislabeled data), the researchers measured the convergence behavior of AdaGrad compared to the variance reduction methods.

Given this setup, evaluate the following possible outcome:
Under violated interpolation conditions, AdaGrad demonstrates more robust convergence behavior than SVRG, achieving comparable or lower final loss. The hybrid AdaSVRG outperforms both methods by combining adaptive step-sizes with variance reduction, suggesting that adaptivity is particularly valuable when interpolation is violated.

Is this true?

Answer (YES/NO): NO